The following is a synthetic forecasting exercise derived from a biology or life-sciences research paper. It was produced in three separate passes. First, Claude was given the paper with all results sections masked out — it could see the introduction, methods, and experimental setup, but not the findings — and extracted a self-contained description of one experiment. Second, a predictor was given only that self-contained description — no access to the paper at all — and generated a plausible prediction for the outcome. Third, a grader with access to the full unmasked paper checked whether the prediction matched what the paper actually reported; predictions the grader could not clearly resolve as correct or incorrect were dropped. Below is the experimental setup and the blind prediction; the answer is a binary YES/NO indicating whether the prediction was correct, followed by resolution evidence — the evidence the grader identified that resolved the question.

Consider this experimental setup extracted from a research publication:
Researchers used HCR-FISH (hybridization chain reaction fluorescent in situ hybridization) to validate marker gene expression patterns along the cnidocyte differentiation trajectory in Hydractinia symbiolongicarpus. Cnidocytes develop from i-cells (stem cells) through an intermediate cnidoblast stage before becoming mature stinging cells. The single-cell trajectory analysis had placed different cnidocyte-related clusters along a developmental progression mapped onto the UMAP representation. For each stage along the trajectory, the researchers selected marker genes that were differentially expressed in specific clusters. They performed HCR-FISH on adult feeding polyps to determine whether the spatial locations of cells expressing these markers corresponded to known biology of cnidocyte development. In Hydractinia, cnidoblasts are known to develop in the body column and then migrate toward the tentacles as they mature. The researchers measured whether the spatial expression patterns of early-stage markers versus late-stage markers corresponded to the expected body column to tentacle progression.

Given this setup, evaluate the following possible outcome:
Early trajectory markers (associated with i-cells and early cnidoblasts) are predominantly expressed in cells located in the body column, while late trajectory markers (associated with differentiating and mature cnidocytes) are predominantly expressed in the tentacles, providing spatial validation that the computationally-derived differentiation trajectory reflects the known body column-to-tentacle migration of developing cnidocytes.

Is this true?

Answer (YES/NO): YES